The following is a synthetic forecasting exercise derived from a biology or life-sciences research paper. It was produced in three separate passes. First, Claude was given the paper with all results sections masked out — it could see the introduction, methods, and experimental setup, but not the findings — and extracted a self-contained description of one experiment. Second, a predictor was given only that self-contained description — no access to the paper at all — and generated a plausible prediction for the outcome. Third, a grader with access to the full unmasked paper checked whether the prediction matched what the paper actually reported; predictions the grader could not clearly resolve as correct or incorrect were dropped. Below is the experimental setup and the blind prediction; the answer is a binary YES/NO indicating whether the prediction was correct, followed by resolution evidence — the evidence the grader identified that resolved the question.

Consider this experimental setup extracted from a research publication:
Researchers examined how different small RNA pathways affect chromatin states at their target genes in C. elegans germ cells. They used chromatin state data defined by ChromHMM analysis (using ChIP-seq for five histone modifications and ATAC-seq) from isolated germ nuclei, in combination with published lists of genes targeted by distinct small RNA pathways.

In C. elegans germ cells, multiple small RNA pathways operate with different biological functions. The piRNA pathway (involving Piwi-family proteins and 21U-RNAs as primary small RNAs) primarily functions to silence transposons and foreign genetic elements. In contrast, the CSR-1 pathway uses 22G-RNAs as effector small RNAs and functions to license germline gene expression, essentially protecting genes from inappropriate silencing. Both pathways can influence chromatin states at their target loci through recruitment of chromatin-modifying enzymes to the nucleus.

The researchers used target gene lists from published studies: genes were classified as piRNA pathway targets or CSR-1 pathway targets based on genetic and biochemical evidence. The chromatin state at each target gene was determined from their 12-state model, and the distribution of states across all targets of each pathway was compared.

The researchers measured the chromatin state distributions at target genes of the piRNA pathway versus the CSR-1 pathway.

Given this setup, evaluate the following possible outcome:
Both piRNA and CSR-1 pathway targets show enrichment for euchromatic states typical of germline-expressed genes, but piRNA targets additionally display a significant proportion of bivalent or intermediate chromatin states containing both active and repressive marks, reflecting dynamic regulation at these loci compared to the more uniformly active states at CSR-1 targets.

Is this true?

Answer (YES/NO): NO